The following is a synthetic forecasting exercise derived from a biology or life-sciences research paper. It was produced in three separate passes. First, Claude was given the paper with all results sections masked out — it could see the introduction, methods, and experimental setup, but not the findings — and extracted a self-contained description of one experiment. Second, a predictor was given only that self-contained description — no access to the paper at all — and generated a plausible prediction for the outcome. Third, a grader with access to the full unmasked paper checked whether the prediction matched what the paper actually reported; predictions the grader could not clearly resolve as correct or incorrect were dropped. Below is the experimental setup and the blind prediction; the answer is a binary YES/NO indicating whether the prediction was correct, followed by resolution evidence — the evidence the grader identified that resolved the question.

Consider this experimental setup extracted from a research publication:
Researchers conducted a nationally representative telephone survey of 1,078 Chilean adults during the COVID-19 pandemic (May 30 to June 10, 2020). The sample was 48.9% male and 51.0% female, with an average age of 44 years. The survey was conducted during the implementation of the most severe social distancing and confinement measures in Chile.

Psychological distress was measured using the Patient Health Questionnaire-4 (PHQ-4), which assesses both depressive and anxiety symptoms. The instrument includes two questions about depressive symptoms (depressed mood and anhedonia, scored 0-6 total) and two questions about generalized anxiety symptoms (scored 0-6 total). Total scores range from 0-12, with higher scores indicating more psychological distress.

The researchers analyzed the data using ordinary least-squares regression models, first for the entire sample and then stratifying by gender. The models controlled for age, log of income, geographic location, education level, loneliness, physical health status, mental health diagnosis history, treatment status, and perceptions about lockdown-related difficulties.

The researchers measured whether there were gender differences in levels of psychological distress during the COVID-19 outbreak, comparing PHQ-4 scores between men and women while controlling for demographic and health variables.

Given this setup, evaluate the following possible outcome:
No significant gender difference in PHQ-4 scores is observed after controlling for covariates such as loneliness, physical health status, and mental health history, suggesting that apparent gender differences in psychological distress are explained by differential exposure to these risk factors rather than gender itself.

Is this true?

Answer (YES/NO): NO